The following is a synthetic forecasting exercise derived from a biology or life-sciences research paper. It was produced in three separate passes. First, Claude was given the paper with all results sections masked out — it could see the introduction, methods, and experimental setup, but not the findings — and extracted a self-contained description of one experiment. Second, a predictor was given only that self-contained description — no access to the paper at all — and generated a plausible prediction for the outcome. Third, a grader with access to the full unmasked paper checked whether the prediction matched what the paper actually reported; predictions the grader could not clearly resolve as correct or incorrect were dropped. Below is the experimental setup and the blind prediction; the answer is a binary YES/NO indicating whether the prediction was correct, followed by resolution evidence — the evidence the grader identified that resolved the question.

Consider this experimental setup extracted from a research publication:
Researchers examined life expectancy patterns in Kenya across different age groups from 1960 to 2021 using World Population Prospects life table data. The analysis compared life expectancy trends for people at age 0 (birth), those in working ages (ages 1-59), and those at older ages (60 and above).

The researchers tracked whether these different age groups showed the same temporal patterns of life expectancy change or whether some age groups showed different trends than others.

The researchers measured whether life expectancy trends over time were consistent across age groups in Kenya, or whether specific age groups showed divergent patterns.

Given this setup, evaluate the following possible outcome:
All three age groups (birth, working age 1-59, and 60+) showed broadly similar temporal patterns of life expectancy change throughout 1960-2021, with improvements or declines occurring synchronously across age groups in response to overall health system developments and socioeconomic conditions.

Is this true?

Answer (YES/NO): NO